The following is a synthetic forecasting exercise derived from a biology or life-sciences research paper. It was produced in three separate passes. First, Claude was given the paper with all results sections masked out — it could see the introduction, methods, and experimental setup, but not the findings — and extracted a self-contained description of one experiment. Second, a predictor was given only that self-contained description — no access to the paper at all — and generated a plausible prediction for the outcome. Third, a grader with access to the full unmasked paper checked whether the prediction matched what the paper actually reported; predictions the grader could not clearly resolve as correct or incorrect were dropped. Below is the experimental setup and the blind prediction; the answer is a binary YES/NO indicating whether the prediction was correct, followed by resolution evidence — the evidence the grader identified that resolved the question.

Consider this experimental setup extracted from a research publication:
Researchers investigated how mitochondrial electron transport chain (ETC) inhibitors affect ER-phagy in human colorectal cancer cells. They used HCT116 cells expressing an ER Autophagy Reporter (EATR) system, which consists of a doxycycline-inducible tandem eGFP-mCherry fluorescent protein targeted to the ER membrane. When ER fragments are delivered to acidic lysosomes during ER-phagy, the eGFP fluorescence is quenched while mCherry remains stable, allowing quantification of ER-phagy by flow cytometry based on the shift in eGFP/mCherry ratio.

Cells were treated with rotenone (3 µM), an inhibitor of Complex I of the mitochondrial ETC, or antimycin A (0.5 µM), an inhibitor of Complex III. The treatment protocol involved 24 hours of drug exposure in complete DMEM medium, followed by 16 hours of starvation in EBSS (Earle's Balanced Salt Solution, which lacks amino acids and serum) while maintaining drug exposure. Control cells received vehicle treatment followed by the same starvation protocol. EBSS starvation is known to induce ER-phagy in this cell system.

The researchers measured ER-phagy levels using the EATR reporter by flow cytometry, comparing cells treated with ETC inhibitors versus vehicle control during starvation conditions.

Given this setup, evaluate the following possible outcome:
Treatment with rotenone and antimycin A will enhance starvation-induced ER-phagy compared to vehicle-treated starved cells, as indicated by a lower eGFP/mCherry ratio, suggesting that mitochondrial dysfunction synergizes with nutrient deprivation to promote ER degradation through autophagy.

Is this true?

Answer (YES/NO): NO